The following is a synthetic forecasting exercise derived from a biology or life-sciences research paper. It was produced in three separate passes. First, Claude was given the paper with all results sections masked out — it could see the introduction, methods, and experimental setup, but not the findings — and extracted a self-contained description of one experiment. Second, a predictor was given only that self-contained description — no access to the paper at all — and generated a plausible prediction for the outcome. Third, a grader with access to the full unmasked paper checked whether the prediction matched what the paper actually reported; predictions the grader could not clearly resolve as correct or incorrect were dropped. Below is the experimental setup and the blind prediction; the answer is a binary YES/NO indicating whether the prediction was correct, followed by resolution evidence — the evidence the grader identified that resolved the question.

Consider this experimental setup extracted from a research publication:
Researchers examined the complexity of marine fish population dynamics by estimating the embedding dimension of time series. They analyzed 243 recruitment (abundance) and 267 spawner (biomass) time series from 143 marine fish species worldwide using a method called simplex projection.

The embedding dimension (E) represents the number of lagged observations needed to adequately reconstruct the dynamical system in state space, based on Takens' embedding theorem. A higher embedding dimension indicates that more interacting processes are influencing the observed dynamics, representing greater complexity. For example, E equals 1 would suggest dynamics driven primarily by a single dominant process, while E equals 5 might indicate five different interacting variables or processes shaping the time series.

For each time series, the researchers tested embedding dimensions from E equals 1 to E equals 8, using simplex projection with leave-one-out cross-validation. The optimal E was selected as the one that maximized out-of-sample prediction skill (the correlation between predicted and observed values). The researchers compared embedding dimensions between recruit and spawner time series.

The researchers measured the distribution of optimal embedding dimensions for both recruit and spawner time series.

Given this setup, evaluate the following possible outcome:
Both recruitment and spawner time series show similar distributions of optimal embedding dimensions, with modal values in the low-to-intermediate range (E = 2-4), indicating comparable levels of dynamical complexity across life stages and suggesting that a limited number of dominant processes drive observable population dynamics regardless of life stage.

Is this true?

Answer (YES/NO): NO